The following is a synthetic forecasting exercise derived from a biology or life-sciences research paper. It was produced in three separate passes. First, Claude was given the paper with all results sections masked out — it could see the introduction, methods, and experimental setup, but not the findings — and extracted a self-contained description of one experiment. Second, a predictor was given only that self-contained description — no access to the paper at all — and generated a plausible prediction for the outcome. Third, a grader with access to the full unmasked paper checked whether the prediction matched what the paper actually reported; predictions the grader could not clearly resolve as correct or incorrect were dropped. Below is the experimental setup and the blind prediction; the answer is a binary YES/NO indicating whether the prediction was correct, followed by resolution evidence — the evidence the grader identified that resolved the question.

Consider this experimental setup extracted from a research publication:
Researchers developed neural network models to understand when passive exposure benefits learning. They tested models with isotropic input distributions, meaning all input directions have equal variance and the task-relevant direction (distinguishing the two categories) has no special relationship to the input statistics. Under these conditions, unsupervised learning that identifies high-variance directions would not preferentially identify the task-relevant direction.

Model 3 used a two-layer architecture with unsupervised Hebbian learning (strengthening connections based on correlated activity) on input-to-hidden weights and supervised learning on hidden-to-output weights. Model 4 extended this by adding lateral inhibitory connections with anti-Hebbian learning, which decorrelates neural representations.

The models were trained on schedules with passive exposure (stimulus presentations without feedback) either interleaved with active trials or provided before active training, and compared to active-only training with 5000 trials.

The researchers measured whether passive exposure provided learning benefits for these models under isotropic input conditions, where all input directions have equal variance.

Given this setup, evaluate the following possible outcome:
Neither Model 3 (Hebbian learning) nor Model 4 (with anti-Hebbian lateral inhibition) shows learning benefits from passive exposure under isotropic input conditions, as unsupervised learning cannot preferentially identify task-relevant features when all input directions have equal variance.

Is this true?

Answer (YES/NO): NO